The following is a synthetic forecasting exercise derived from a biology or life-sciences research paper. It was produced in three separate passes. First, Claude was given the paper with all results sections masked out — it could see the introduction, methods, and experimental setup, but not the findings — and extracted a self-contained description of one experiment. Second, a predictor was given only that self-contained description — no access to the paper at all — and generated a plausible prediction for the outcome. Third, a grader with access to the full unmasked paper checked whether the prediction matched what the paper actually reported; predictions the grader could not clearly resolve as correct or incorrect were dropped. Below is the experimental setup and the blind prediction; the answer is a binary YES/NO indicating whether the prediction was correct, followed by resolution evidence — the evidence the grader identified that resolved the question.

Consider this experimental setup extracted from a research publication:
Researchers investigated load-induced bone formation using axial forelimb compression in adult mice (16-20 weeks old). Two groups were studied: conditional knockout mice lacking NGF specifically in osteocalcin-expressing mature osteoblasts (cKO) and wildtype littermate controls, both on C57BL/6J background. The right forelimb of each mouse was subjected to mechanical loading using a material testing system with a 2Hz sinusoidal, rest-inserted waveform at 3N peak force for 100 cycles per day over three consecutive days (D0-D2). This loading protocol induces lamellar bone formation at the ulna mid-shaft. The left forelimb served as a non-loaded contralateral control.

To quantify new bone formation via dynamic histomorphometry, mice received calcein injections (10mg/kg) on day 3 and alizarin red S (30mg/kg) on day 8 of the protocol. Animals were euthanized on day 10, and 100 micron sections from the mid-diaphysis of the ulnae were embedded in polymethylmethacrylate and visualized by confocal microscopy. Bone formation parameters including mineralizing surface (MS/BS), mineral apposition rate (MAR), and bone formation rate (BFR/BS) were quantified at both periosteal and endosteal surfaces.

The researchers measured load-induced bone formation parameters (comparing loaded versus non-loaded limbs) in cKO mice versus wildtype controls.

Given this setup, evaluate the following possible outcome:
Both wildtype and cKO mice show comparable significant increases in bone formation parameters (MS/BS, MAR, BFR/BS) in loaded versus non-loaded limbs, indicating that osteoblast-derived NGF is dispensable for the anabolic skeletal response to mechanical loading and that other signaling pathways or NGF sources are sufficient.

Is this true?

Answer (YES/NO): NO